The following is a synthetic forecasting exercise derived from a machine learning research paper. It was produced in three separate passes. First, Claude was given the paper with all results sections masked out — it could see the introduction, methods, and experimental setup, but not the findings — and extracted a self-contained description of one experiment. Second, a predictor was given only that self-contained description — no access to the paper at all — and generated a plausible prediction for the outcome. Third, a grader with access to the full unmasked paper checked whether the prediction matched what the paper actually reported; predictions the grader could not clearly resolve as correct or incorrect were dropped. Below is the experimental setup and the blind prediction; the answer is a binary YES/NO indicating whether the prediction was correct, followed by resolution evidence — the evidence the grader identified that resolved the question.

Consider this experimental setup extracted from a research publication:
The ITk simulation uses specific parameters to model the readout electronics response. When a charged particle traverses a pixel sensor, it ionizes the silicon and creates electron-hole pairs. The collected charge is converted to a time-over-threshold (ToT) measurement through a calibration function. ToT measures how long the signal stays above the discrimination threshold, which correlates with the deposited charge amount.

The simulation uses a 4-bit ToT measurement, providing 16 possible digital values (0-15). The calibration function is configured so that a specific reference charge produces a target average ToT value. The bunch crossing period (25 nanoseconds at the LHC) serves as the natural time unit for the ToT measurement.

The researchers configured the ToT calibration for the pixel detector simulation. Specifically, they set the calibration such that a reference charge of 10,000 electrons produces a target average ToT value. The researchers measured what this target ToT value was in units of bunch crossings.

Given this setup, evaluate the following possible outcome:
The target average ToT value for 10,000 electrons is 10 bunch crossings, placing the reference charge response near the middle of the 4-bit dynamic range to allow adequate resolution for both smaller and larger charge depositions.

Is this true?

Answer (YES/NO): NO